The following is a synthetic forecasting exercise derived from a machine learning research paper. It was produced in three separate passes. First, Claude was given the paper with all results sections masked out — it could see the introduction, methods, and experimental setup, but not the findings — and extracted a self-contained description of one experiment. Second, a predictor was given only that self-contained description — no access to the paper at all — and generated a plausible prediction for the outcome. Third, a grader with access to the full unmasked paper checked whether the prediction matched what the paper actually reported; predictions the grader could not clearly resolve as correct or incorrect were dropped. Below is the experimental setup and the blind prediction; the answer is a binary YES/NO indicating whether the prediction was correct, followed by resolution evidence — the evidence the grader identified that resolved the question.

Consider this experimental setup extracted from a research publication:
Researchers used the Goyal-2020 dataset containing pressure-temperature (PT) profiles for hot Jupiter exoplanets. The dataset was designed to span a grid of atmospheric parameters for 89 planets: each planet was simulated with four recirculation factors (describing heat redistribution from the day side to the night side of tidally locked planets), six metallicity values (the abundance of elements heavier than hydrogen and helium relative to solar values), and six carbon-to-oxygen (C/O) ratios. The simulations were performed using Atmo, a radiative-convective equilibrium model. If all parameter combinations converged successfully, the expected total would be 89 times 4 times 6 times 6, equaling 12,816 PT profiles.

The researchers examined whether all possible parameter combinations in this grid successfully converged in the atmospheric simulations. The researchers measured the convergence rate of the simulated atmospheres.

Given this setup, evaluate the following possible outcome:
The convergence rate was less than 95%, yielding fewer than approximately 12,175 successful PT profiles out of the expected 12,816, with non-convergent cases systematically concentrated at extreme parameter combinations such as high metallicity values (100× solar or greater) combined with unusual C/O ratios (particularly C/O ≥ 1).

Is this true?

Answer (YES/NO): NO